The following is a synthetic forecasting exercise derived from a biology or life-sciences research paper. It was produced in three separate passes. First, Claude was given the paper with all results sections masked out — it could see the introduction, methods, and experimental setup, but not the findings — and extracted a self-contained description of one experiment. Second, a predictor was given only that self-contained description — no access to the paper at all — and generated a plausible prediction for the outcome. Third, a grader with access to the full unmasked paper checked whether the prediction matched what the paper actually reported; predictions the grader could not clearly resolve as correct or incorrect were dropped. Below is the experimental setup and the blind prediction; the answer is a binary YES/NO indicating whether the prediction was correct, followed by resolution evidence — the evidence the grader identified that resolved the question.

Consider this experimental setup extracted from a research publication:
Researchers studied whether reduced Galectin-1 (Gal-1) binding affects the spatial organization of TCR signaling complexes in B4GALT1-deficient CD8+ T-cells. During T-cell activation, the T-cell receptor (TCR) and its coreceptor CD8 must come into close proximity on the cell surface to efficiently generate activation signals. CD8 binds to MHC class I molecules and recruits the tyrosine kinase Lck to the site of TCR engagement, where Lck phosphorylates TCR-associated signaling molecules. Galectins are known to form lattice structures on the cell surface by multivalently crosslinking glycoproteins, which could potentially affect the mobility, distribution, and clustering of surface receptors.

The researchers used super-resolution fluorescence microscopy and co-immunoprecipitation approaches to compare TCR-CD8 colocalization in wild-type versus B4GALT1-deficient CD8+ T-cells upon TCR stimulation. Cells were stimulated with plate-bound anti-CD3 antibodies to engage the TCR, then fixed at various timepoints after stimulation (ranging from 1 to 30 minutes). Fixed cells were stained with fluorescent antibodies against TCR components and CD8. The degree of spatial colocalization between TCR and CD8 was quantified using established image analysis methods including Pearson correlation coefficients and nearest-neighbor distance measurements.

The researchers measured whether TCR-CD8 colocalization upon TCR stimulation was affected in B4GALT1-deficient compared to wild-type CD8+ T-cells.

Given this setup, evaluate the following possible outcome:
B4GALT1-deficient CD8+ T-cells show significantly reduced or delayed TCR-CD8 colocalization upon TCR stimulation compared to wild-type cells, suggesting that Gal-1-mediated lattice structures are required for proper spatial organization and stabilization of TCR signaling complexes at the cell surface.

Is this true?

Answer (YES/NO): NO